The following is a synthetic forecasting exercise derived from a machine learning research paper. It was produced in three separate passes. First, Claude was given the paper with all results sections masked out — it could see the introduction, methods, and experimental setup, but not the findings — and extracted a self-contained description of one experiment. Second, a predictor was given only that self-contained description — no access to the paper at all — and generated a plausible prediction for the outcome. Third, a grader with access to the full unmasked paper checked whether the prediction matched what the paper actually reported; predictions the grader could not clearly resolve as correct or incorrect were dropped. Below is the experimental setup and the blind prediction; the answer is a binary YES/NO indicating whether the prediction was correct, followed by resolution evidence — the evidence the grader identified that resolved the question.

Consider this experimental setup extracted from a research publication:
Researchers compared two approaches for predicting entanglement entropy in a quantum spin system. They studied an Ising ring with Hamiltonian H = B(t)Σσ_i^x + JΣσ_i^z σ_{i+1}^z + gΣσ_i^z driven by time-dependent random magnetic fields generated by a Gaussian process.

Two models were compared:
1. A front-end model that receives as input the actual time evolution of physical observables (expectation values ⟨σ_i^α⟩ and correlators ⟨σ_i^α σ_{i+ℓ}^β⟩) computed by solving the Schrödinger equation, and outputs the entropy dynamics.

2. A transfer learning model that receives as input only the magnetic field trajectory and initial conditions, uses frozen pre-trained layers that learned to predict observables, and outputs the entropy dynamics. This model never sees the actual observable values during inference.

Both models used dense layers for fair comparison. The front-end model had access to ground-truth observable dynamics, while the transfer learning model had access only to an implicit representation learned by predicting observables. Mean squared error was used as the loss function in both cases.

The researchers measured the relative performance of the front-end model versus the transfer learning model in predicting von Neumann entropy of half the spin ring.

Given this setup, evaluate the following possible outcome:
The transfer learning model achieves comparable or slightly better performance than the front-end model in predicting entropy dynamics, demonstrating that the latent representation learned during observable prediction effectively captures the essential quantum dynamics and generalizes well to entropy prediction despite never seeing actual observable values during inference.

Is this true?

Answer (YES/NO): NO